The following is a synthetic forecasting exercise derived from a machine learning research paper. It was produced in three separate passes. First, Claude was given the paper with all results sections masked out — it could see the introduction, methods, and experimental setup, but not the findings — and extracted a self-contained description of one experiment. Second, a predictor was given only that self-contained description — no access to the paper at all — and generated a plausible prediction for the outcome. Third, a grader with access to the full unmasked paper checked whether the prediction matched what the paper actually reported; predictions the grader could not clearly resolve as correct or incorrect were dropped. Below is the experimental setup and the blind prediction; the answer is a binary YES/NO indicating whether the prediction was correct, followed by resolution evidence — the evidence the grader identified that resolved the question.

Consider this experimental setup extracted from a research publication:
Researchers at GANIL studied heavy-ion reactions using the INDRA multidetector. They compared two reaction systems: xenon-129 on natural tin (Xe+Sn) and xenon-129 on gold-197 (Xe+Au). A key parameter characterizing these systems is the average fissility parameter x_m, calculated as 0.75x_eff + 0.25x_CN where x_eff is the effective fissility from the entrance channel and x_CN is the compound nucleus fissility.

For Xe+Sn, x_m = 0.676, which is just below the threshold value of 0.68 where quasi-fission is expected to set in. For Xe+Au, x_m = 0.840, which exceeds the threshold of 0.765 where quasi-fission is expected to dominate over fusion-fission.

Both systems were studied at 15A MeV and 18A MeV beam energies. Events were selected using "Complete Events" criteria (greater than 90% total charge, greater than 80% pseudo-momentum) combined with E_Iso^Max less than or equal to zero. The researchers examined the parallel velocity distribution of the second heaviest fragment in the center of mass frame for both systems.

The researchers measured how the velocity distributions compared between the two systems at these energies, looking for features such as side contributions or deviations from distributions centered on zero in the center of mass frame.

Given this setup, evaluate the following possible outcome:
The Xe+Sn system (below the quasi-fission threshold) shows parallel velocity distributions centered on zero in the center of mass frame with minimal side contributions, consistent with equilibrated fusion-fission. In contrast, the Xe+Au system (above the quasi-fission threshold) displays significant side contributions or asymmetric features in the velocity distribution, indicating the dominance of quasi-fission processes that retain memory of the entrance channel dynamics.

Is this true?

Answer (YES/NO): NO